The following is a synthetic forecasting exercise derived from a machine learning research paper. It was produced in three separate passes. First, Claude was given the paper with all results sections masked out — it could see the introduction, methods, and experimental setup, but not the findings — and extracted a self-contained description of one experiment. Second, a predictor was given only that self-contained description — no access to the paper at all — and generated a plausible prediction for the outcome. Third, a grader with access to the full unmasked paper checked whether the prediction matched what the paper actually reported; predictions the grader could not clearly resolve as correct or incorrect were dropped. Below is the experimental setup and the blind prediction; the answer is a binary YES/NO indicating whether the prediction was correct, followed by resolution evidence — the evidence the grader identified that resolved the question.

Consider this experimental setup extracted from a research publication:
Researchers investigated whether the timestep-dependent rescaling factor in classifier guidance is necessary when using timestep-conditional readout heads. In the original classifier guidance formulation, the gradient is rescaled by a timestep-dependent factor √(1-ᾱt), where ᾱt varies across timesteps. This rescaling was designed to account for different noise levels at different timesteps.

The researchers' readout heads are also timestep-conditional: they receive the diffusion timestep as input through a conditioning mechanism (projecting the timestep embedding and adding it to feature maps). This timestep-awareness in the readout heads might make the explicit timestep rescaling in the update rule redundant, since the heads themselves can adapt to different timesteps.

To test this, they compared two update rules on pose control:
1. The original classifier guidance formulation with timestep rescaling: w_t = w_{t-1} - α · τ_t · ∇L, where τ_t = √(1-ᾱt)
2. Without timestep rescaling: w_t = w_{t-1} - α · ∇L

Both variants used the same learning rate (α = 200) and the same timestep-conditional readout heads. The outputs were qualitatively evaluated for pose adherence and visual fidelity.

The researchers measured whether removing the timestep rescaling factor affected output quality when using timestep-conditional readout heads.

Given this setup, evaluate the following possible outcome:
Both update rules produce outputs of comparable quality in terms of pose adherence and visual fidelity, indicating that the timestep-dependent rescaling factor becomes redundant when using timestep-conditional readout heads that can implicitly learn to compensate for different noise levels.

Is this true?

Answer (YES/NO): YES